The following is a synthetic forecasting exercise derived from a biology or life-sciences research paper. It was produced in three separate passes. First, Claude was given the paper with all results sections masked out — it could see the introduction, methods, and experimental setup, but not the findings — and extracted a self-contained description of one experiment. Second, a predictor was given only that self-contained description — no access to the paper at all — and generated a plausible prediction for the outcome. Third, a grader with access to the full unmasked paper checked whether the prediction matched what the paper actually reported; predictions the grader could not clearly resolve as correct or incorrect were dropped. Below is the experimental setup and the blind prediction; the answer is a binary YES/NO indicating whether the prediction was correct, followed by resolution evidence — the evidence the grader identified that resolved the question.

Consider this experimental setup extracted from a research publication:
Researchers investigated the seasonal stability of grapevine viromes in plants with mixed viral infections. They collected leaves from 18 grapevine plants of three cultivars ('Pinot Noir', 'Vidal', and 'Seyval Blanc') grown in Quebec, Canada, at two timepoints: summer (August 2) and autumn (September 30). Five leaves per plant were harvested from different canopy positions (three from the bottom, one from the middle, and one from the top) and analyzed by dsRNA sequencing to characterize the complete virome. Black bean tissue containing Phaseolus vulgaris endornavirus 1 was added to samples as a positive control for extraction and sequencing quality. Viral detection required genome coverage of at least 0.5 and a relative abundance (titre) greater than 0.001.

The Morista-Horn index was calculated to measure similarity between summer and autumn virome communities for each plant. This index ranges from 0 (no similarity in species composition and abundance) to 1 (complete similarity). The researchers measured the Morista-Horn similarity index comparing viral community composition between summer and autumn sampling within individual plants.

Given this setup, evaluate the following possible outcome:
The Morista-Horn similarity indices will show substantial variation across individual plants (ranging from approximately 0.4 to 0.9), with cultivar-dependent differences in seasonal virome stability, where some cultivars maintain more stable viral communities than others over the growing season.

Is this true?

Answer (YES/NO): NO